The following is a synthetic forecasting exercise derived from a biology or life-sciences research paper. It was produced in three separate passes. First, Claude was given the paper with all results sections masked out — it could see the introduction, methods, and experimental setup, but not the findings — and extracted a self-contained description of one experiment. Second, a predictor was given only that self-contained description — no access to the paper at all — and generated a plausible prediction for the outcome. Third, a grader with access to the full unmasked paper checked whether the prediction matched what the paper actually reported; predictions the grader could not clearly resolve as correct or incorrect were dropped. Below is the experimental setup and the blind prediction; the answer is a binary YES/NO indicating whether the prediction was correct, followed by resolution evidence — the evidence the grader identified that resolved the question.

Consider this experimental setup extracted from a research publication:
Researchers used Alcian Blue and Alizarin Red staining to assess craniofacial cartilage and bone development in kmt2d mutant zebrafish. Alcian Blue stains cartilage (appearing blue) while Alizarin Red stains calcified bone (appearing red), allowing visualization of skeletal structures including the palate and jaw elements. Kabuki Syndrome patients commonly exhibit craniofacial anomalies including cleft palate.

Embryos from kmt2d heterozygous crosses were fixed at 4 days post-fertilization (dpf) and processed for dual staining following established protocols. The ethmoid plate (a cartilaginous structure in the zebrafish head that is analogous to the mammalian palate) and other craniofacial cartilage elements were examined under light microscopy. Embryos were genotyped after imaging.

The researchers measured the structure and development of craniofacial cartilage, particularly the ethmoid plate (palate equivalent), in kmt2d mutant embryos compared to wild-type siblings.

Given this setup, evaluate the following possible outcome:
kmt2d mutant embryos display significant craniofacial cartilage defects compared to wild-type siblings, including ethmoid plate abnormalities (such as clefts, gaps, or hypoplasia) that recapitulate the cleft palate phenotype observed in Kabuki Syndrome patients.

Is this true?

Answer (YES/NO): YES